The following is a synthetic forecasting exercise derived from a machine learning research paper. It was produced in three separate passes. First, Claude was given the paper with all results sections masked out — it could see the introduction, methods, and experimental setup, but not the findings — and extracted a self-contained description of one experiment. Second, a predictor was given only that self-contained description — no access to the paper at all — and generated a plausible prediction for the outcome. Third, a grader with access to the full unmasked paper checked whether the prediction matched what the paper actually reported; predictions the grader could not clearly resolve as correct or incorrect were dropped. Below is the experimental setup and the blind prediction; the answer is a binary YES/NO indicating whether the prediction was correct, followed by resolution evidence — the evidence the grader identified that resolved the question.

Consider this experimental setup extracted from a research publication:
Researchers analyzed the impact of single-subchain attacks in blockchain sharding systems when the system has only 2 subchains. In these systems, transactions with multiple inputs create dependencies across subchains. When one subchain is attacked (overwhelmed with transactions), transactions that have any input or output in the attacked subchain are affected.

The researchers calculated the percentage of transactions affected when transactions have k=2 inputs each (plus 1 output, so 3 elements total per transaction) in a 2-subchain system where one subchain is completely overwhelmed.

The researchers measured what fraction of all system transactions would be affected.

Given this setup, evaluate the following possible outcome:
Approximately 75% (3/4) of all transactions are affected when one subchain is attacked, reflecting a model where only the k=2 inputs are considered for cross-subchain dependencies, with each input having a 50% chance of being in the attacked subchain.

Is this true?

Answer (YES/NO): NO